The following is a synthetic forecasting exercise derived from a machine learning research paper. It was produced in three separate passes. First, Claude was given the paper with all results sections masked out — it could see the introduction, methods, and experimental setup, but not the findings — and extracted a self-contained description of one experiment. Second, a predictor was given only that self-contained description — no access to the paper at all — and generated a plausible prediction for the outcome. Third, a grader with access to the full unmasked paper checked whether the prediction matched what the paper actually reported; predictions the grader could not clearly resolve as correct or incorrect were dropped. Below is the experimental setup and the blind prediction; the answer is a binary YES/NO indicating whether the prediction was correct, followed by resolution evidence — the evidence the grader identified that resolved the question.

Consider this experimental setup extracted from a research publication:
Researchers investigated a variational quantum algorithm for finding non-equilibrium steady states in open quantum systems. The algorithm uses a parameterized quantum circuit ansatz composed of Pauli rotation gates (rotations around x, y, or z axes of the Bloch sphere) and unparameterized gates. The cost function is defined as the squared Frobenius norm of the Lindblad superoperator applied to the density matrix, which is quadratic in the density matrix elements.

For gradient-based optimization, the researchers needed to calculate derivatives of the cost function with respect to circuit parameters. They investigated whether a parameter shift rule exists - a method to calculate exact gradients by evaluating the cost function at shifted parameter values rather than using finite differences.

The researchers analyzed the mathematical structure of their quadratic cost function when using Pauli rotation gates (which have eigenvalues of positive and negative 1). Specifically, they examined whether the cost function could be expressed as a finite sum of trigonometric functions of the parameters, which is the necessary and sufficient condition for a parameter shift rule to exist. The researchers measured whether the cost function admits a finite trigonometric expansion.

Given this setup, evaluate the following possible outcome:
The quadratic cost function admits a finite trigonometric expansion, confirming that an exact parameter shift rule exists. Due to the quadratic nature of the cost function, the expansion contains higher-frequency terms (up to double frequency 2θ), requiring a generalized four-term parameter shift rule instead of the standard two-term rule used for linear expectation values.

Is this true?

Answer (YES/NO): YES